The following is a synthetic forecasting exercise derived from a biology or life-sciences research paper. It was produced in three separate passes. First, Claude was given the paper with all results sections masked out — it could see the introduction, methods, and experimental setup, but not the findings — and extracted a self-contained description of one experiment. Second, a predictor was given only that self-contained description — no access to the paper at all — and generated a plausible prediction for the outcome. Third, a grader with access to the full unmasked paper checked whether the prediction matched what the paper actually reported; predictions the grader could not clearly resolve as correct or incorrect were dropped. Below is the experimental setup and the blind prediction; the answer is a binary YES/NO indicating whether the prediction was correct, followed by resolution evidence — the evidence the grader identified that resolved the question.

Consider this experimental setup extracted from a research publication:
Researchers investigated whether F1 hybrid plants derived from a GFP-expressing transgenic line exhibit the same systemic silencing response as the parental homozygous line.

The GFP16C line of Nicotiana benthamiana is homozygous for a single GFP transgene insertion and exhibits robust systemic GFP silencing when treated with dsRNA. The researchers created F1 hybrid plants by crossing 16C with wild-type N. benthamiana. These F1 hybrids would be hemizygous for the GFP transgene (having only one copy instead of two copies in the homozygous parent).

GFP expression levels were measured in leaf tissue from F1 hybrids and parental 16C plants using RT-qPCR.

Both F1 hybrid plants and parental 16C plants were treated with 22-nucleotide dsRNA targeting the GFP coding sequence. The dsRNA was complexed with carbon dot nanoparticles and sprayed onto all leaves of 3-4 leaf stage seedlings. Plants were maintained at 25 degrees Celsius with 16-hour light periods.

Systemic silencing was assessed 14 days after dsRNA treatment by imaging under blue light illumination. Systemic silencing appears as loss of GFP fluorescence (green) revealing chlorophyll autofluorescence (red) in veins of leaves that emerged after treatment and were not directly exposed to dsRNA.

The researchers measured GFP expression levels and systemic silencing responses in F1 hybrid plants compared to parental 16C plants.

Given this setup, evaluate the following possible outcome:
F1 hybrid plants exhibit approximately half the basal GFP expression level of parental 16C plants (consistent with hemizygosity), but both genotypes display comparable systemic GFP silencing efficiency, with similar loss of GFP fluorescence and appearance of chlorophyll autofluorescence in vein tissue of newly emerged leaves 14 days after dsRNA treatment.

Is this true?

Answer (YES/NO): NO